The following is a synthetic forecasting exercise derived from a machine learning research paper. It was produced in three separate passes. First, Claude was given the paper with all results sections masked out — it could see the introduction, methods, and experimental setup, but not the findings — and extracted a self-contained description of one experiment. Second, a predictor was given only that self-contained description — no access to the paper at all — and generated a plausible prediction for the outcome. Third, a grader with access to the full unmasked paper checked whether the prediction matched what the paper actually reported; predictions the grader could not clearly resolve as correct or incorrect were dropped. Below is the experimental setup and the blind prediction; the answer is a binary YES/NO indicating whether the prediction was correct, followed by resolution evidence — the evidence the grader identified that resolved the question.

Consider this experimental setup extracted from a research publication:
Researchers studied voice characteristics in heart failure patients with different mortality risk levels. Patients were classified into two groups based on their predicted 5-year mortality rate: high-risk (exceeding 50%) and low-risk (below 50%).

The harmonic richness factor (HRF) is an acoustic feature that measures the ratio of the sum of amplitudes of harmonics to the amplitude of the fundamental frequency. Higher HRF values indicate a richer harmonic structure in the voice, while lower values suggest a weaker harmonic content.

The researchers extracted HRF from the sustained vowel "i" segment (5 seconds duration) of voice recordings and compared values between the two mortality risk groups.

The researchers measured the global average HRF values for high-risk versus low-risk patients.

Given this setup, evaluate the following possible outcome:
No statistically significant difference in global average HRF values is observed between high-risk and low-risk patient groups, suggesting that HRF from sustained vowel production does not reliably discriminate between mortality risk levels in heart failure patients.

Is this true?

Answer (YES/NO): NO